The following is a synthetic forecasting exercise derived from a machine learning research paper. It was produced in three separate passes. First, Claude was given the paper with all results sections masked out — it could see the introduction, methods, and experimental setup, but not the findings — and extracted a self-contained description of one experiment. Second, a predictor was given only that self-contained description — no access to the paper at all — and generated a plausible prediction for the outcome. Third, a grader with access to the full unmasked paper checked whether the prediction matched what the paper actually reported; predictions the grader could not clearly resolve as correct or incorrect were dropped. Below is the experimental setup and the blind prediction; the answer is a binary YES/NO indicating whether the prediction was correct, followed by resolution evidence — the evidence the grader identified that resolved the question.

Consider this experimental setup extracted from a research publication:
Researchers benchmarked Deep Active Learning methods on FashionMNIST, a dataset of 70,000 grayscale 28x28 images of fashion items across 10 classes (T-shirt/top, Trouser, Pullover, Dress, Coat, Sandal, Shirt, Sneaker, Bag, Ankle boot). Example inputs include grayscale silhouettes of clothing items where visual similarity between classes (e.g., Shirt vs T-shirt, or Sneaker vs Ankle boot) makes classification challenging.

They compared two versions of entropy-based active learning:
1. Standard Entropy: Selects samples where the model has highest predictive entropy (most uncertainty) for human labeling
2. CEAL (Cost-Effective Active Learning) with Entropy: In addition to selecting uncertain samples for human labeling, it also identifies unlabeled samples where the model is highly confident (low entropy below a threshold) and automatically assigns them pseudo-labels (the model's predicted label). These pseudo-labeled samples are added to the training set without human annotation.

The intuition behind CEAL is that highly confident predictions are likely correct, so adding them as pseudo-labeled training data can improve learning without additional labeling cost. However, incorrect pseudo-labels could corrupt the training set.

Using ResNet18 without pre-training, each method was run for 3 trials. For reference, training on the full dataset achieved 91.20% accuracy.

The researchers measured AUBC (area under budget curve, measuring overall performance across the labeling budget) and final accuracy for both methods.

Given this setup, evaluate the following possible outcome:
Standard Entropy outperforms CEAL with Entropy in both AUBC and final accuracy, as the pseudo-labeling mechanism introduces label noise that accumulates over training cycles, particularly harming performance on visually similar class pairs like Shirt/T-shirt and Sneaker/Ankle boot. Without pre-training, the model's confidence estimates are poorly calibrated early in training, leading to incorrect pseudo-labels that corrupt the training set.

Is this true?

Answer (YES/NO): NO